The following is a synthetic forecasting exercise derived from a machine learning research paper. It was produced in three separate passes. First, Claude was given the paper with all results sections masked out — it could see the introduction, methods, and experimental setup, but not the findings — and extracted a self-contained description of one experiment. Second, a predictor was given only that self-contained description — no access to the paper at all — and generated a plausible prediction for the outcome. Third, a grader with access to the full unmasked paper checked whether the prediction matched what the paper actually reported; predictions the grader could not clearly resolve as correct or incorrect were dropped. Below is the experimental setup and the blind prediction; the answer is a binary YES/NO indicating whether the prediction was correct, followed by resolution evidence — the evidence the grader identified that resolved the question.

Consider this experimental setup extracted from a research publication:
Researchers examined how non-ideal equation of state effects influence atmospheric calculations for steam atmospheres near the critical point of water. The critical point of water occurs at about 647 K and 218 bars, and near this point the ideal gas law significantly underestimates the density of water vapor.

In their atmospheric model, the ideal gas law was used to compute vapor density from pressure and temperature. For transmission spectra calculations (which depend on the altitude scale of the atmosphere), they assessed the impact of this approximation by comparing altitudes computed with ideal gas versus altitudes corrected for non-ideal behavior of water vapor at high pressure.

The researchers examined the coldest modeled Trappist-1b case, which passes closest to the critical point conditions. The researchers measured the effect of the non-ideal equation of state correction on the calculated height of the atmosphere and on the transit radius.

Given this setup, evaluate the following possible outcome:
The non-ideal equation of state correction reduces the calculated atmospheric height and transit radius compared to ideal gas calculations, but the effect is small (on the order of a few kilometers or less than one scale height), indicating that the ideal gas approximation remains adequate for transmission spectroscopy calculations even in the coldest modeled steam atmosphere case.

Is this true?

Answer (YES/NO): YES